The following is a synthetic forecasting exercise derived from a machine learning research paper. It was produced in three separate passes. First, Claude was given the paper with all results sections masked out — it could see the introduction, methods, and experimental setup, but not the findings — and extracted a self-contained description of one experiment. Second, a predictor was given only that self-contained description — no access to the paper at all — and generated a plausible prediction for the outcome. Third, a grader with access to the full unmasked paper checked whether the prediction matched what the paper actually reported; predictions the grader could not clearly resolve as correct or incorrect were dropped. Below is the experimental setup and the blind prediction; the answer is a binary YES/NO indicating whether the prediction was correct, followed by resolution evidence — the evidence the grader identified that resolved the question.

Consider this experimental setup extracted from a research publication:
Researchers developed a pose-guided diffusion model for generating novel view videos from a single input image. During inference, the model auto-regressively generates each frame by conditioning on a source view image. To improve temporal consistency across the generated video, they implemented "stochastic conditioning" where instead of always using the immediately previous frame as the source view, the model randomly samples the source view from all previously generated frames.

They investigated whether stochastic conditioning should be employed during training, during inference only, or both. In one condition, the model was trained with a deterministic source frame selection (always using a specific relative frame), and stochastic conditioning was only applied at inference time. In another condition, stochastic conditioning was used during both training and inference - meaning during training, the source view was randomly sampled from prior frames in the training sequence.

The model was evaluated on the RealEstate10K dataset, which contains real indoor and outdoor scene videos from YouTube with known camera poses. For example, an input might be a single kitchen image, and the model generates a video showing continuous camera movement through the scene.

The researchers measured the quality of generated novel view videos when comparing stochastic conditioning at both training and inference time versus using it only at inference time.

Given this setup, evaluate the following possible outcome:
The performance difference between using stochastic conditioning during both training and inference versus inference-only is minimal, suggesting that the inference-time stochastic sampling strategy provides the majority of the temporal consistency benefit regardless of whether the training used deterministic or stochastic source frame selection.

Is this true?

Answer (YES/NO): NO